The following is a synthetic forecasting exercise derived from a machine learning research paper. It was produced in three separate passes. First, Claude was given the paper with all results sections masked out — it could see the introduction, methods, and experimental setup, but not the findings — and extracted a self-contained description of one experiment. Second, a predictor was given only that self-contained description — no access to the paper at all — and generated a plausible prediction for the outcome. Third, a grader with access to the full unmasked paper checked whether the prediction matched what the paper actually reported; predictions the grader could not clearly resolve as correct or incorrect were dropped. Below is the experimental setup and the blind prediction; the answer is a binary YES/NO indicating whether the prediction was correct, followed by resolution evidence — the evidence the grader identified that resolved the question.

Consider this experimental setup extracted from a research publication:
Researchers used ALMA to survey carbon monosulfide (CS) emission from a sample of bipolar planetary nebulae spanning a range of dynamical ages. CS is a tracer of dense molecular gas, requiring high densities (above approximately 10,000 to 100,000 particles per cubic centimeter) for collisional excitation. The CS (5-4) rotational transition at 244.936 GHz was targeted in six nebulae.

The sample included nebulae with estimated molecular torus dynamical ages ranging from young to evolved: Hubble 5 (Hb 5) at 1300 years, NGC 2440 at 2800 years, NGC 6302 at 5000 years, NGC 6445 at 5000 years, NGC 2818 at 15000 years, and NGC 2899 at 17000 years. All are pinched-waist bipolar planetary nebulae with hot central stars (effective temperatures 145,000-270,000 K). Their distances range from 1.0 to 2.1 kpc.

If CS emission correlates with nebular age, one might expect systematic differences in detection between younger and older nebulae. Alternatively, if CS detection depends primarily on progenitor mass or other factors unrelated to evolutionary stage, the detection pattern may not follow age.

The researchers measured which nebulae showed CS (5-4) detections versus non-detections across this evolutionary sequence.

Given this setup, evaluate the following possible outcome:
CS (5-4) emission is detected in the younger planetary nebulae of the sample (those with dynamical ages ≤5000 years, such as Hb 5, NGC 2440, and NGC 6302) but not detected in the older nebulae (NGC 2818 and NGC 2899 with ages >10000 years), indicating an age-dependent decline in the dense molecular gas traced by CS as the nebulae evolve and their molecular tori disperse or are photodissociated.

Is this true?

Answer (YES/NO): NO